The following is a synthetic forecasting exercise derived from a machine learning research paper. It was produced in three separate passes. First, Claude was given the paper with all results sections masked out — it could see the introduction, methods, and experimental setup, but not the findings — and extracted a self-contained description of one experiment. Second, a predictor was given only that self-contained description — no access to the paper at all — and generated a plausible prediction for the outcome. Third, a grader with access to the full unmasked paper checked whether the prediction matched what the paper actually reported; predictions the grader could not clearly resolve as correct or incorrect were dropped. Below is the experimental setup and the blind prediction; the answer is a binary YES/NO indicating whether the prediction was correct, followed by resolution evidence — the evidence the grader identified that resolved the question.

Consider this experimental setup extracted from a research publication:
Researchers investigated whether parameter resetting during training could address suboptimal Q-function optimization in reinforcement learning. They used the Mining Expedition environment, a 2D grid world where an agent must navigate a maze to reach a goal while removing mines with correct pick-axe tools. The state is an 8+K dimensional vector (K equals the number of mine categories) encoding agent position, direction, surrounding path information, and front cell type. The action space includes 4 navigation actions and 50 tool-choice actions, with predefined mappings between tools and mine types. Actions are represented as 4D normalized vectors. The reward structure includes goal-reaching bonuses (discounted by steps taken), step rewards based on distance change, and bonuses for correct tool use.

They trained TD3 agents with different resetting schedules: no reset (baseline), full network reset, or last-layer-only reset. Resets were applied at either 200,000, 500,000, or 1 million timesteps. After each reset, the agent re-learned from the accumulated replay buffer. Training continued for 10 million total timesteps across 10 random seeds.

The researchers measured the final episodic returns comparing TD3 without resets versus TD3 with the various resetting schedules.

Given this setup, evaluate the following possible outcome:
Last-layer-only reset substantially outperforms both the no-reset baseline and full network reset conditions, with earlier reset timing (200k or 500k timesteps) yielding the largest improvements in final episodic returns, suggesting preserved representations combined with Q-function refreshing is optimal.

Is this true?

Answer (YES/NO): NO